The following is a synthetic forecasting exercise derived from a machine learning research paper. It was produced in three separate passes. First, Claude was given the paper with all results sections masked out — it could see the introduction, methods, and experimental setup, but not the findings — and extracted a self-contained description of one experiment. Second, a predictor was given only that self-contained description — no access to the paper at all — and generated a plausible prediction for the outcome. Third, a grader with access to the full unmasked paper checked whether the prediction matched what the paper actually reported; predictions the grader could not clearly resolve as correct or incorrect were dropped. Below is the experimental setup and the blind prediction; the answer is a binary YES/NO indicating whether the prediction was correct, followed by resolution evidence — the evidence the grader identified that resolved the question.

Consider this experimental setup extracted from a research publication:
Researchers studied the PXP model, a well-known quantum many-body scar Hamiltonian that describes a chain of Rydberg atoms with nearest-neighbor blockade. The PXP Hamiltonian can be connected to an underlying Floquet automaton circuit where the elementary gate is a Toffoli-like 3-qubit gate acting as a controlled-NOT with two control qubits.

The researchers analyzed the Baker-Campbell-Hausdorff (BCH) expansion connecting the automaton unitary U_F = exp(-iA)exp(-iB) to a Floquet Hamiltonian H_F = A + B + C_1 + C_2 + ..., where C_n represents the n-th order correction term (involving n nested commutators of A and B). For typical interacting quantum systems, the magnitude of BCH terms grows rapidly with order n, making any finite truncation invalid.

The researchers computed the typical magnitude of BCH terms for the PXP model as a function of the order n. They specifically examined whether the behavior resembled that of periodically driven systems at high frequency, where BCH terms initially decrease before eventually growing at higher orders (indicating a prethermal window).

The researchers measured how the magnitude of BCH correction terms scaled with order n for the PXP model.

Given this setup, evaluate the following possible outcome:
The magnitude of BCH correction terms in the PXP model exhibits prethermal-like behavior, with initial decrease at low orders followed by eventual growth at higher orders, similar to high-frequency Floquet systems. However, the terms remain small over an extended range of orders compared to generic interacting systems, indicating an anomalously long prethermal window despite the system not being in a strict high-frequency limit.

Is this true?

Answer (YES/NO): YES